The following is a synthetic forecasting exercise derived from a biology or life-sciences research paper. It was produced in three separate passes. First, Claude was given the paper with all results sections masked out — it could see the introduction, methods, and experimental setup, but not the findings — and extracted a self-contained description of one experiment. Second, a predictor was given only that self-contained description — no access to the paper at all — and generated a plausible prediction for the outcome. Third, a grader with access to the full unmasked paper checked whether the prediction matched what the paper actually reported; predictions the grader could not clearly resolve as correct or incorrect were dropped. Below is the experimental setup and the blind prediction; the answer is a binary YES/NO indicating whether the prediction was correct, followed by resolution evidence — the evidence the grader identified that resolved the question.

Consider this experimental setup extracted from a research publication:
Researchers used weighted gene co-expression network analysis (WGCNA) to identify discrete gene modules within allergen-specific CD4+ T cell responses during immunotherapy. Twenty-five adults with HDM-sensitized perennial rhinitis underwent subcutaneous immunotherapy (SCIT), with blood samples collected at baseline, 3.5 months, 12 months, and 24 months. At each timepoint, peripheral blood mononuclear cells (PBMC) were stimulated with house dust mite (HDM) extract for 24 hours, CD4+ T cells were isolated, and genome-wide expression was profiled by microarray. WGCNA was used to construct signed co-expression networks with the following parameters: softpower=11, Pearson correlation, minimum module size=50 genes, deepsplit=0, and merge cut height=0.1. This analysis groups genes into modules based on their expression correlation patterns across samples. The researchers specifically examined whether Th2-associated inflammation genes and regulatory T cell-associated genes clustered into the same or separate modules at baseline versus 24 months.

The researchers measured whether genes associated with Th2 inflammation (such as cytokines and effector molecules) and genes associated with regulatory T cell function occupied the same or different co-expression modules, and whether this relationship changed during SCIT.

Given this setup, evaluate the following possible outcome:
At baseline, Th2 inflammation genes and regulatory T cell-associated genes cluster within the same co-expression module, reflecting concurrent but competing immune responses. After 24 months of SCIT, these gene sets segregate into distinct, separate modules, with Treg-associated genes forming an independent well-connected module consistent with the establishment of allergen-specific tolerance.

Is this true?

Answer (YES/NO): NO